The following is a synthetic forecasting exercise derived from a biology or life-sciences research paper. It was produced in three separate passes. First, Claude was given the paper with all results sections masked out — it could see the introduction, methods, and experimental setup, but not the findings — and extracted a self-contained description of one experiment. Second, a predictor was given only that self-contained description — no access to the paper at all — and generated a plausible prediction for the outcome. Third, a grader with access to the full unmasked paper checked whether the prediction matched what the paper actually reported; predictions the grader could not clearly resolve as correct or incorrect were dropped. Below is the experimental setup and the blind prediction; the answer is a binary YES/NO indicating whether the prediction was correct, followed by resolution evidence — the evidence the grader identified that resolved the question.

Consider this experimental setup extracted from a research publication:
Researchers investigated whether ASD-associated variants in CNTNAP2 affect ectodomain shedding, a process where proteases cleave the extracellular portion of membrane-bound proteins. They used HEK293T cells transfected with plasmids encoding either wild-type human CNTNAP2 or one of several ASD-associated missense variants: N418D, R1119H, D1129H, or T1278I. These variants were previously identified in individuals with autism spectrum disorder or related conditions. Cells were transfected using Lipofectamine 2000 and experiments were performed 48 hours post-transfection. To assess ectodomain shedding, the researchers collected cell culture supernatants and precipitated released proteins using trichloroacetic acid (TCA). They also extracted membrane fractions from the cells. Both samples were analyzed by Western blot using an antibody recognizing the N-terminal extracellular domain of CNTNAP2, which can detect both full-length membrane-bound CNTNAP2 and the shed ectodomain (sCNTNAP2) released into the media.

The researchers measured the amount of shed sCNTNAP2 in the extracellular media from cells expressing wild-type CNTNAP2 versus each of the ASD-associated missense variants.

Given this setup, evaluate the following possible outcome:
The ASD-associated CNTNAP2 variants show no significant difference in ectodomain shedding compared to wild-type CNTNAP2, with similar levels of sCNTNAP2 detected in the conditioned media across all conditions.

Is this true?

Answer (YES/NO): NO